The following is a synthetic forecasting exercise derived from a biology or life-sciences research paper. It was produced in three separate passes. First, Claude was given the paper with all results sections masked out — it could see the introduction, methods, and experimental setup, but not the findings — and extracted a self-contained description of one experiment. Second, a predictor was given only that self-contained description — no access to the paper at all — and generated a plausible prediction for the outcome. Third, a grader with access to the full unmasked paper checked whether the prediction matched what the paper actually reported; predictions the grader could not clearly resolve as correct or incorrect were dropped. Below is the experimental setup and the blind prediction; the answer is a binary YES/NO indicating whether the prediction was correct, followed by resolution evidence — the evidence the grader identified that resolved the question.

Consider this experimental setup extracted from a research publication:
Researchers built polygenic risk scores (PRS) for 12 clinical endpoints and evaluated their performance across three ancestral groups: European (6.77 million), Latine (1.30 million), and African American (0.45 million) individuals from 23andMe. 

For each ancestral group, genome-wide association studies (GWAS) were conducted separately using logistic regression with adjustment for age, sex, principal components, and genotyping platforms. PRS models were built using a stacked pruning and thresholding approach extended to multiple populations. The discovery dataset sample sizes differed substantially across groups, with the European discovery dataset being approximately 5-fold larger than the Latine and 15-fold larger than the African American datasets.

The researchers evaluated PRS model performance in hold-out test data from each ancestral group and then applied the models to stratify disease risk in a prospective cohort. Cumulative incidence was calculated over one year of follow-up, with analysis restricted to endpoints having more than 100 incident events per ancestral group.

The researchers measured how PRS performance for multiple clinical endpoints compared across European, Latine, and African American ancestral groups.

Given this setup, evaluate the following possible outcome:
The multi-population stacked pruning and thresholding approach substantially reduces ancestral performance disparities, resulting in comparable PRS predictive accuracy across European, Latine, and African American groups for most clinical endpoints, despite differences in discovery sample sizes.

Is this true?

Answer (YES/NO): NO